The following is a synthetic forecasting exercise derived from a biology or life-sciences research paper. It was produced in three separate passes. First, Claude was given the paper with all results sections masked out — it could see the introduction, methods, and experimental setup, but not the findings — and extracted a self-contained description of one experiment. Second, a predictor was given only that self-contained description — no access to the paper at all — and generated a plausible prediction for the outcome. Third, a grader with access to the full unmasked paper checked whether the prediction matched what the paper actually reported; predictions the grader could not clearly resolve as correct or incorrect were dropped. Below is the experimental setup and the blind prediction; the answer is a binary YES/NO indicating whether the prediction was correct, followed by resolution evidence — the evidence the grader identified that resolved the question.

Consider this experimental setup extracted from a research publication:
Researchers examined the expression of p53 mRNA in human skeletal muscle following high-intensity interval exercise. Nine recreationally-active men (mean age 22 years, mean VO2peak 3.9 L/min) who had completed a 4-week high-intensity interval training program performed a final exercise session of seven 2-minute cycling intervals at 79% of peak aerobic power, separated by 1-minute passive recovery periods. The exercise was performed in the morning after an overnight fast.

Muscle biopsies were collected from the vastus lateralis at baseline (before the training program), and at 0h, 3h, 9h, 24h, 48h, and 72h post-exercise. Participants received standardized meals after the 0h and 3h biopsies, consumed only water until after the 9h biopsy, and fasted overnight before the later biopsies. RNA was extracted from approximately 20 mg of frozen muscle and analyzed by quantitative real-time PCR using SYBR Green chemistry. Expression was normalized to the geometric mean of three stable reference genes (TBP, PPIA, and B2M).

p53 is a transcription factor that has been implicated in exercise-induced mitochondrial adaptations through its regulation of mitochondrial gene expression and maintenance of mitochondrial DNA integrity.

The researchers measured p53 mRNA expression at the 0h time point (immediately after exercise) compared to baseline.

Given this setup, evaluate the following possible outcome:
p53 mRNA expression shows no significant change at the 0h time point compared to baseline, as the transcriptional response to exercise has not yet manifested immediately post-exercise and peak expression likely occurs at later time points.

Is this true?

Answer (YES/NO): YES